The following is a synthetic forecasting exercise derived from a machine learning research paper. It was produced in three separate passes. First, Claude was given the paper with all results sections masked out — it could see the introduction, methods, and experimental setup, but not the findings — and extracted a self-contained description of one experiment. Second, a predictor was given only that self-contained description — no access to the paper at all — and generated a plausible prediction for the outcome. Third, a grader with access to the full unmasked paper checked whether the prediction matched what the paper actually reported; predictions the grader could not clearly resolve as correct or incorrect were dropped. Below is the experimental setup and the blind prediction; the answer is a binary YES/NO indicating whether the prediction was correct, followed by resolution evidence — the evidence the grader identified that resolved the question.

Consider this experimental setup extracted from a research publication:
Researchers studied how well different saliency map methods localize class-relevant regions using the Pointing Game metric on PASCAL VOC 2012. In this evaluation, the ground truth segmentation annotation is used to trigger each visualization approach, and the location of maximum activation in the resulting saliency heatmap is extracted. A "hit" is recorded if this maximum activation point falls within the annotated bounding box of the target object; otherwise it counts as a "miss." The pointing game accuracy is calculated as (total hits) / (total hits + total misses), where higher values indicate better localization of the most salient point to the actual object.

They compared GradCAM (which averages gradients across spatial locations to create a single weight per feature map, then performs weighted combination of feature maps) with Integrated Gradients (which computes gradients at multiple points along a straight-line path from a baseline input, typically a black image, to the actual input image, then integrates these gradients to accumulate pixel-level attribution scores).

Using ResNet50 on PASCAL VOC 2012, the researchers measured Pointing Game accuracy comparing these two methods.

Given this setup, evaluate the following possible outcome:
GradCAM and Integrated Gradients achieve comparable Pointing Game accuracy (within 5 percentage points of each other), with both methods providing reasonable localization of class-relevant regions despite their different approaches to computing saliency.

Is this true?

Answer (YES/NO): NO